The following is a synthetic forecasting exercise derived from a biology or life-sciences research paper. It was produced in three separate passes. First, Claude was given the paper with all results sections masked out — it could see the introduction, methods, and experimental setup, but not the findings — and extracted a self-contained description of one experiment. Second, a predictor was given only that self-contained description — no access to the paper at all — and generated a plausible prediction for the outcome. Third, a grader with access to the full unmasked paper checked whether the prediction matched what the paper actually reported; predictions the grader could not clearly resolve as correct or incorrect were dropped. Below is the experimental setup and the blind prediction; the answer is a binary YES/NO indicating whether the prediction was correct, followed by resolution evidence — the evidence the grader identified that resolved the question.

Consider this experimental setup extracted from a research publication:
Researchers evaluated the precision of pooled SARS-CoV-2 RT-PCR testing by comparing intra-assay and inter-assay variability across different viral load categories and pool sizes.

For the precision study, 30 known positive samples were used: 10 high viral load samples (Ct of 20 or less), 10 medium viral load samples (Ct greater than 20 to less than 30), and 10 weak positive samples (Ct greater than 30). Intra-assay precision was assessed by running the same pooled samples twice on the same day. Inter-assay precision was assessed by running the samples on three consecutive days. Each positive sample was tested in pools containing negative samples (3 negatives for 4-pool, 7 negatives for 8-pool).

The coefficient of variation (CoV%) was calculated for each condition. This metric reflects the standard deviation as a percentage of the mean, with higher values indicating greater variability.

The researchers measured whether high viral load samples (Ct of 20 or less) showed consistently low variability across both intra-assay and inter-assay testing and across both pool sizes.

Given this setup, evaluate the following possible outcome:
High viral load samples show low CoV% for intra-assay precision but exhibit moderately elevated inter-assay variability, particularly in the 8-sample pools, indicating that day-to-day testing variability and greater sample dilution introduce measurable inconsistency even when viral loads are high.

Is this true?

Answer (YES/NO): NO